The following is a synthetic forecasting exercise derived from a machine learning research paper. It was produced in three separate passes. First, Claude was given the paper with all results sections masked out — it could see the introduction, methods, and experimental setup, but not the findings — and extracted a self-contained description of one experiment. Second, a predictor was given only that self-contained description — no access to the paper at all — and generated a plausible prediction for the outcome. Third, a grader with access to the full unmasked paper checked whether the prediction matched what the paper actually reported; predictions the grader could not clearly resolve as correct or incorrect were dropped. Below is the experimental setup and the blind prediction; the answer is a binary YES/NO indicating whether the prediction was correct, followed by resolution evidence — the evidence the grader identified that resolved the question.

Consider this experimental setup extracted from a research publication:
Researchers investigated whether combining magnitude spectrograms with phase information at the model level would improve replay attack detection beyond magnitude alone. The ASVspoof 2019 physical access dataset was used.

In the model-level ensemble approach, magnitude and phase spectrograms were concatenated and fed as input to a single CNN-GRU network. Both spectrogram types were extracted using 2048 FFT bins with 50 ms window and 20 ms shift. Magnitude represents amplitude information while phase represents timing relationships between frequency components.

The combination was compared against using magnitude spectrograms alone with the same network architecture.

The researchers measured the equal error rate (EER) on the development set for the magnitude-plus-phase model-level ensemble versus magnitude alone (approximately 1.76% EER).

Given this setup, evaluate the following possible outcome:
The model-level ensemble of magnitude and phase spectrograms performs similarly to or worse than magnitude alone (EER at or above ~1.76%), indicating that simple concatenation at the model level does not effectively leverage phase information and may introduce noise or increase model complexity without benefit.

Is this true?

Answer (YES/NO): YES